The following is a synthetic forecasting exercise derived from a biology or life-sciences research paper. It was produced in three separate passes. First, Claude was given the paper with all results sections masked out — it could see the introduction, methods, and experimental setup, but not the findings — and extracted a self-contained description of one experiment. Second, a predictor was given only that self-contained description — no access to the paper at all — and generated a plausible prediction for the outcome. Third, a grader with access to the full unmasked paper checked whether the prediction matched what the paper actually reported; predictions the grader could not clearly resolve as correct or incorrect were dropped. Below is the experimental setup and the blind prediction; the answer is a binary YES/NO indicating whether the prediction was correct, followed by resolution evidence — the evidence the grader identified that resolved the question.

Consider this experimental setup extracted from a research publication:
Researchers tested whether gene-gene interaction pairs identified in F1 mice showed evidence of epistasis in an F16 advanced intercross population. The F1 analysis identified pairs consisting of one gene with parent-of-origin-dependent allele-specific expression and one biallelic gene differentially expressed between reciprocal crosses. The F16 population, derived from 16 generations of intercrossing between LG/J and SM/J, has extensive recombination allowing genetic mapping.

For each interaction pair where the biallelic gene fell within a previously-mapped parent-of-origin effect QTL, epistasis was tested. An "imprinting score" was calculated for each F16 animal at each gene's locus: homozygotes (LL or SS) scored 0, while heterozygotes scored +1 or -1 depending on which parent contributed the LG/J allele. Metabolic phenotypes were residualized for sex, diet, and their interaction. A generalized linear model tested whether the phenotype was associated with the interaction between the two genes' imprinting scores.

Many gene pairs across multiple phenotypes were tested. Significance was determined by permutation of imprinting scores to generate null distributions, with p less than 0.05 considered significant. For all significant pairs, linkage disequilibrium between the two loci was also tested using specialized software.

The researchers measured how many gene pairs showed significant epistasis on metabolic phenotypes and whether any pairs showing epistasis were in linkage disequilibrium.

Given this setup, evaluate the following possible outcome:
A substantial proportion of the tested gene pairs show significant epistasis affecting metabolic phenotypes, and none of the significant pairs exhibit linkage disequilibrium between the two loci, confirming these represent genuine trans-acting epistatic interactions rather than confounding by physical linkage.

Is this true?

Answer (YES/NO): NO